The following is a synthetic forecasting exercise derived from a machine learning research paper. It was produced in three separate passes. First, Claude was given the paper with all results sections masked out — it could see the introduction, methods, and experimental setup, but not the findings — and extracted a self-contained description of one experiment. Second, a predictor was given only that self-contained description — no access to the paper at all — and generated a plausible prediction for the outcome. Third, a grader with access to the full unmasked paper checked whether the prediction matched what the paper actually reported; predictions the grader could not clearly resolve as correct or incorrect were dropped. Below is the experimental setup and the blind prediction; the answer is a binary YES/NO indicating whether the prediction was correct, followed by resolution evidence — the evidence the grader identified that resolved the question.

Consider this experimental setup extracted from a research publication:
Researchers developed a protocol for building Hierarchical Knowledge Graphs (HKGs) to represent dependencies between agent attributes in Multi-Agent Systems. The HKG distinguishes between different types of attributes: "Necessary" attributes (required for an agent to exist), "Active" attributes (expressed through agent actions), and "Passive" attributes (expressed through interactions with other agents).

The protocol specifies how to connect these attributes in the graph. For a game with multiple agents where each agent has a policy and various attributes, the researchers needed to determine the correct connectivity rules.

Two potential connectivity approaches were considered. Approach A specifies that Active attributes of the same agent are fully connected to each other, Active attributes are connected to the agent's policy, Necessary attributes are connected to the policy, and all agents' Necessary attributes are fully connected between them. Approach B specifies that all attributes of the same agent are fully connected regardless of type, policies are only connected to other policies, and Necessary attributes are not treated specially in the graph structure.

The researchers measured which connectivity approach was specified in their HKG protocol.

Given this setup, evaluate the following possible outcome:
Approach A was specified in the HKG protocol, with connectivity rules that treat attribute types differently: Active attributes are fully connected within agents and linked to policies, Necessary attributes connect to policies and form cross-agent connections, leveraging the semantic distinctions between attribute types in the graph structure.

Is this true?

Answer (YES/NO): YES